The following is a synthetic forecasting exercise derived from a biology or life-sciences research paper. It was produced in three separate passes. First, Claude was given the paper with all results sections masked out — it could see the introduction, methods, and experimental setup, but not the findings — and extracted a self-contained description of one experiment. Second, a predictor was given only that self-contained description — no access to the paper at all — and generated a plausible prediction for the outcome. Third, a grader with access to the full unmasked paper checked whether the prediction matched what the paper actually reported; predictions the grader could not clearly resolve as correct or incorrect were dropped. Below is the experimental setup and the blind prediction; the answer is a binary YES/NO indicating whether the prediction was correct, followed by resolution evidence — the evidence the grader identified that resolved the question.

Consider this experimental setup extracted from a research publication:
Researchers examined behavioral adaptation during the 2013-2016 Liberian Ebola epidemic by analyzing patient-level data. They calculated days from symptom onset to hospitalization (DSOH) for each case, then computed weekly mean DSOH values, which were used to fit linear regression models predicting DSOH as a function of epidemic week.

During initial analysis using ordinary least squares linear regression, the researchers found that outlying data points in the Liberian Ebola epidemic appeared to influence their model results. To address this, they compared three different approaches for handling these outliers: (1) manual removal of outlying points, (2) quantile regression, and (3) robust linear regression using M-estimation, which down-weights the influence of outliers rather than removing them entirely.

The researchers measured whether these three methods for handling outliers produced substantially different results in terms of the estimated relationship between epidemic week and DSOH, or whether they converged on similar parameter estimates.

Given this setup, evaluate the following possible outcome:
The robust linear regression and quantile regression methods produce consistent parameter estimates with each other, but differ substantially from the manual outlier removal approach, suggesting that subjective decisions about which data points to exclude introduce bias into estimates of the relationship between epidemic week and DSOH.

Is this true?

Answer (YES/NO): NO